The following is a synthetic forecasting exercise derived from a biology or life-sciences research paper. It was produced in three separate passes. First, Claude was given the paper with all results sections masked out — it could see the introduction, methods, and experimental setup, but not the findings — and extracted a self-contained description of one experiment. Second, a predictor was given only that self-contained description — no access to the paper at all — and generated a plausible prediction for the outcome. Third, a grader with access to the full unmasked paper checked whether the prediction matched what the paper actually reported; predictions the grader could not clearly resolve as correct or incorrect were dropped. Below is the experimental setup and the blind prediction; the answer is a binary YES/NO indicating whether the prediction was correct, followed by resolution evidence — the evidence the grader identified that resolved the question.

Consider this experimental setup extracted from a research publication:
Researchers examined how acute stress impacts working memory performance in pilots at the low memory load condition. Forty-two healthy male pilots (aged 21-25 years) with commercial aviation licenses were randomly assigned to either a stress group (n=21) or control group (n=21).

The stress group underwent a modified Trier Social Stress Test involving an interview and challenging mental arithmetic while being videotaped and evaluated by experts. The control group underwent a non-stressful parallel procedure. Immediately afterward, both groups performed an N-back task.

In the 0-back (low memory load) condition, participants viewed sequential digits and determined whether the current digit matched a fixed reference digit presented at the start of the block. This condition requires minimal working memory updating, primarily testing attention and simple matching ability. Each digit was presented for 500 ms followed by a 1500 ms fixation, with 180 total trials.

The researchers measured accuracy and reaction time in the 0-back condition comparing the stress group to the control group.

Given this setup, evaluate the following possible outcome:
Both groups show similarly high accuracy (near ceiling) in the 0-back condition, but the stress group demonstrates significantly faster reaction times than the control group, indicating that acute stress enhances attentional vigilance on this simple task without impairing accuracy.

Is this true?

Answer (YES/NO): NO